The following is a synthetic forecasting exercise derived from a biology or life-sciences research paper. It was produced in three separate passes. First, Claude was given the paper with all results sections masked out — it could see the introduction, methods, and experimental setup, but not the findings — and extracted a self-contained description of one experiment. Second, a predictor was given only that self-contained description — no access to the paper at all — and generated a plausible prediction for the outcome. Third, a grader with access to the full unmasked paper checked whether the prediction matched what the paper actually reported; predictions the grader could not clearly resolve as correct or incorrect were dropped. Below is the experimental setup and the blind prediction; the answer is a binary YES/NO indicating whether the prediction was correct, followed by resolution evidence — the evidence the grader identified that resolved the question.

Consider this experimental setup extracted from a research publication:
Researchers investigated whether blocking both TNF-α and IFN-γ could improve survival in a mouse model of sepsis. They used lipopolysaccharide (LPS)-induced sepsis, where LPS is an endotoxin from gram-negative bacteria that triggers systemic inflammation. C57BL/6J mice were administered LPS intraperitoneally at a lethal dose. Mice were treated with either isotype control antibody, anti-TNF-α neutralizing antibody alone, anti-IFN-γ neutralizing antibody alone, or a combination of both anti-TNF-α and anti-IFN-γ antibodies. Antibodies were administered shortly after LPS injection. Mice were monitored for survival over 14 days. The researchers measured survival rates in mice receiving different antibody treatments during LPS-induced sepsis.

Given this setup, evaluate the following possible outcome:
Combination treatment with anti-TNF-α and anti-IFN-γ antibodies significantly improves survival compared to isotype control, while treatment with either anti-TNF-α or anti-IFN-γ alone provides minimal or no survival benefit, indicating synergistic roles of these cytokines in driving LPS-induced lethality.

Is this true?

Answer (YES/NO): NO